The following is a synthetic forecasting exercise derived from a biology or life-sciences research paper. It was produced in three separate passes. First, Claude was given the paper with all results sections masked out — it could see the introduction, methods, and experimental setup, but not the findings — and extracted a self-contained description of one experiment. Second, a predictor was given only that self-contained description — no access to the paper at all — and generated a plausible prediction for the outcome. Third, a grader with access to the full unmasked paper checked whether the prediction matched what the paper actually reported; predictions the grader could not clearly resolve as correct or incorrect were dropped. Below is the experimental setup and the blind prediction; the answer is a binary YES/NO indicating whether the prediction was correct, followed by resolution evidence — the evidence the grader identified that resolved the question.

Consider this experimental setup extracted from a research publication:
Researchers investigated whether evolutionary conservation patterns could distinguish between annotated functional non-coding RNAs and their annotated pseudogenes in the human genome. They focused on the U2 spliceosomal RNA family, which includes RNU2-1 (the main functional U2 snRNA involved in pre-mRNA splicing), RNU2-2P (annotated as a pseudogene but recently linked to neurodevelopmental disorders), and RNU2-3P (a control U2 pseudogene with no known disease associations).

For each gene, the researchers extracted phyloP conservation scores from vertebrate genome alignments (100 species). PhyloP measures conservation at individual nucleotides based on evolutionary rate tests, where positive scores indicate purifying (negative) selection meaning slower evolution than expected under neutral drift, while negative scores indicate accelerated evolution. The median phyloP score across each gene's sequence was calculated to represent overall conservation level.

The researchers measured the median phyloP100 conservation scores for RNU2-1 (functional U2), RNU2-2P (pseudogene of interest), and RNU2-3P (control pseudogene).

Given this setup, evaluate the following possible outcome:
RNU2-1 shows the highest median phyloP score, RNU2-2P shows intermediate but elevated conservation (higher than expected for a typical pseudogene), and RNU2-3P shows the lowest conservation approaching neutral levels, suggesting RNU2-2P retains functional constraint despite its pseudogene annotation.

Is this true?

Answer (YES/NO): NO